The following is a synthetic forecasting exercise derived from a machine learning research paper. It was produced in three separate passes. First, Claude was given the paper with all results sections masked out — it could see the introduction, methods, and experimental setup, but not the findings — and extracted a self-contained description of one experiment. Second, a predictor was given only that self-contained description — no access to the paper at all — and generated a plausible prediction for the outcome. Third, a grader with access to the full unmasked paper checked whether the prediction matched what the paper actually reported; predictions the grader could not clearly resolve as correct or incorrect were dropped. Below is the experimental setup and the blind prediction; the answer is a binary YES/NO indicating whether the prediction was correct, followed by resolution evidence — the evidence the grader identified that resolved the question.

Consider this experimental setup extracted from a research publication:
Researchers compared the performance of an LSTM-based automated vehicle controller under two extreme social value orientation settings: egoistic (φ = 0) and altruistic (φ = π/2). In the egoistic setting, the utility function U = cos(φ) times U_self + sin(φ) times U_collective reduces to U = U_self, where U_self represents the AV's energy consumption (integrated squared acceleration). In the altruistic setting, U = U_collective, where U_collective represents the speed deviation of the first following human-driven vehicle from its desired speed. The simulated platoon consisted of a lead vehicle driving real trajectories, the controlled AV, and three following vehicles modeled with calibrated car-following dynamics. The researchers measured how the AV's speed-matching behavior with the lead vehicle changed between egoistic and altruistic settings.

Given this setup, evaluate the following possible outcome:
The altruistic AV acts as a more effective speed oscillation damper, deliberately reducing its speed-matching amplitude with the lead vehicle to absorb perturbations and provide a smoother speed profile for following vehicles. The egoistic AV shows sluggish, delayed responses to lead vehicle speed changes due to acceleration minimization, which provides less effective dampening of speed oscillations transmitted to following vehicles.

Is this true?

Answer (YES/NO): NO